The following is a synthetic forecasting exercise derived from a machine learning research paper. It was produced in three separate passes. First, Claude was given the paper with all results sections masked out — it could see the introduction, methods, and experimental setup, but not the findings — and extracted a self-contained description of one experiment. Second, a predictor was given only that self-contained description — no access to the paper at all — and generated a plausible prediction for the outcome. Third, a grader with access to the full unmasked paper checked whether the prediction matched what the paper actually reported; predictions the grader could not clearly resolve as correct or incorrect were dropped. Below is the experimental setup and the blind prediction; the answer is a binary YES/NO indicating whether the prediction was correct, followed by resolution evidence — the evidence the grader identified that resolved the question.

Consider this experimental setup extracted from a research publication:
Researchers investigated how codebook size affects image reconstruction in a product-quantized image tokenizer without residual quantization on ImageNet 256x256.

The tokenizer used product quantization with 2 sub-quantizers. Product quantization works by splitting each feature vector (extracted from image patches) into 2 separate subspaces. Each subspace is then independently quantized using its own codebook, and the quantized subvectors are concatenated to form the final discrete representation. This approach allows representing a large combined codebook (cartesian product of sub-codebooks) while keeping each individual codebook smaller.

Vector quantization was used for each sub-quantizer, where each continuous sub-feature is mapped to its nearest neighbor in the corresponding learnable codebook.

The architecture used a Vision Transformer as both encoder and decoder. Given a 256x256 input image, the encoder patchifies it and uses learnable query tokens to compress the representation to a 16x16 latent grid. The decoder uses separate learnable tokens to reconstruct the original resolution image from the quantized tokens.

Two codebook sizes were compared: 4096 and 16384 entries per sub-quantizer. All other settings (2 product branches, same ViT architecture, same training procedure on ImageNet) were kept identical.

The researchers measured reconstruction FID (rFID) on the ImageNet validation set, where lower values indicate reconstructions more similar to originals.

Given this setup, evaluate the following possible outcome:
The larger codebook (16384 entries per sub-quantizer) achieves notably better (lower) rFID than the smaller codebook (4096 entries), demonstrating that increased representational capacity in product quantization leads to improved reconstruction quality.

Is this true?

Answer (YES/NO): YES